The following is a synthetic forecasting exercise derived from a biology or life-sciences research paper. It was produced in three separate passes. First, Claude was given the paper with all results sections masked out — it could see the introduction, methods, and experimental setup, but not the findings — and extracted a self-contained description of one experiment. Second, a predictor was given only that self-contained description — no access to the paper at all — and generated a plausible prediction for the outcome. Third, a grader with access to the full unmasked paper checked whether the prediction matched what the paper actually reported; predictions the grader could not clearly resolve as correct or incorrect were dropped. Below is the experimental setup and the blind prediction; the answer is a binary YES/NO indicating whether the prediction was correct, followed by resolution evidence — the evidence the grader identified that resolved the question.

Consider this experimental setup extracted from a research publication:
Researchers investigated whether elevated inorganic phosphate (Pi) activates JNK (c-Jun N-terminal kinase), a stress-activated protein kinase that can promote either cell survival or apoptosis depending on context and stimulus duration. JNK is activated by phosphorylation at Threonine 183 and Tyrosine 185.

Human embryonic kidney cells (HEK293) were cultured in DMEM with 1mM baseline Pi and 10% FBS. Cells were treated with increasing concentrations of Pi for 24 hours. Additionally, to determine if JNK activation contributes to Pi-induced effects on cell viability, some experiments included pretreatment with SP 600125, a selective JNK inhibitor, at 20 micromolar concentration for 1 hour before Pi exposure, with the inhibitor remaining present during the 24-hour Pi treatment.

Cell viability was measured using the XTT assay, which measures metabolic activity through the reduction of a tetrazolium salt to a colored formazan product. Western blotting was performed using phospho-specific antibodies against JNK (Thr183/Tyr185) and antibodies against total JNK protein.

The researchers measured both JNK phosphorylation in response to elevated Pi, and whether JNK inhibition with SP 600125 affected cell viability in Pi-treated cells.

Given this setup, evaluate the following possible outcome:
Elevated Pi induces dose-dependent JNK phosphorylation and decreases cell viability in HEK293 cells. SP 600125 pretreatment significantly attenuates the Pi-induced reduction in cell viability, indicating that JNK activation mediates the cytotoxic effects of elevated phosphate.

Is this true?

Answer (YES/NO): YES